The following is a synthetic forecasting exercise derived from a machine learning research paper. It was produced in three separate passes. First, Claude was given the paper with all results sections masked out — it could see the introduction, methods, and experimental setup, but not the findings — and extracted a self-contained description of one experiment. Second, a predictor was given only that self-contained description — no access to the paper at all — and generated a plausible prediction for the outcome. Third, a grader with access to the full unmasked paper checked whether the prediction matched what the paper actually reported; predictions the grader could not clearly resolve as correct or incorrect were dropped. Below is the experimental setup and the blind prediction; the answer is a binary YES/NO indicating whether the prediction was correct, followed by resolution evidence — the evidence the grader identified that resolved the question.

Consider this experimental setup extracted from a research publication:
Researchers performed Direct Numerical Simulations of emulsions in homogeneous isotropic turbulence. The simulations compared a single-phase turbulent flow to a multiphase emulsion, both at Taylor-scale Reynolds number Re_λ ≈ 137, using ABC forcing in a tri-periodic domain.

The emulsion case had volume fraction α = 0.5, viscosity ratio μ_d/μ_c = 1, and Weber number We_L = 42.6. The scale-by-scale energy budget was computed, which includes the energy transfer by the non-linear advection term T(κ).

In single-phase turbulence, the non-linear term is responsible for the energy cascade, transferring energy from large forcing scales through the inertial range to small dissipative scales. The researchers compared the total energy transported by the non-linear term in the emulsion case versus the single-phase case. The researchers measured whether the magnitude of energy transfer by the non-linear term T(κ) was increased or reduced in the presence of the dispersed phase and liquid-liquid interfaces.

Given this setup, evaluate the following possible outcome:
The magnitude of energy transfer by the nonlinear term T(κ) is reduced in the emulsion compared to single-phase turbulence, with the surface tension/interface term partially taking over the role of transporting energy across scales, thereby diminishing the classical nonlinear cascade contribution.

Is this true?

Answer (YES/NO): YES